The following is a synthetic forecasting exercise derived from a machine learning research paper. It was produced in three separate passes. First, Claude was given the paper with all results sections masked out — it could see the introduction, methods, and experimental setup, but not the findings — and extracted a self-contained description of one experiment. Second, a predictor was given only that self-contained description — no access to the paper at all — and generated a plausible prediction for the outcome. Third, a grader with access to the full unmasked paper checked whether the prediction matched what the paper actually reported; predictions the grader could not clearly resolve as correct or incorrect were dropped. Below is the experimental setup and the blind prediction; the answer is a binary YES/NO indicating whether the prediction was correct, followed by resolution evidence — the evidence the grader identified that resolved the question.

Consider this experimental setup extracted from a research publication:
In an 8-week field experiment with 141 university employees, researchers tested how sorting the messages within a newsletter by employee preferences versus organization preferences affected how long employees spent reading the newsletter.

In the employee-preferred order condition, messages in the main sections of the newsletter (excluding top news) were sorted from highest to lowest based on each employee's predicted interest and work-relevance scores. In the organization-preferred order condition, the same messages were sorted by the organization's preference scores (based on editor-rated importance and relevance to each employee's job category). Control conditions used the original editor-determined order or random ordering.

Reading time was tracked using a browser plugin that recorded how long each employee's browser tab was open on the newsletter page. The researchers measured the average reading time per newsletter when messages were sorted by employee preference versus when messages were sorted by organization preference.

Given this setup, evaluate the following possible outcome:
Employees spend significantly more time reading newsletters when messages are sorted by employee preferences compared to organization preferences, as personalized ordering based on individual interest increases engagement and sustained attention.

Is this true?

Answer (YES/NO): NO